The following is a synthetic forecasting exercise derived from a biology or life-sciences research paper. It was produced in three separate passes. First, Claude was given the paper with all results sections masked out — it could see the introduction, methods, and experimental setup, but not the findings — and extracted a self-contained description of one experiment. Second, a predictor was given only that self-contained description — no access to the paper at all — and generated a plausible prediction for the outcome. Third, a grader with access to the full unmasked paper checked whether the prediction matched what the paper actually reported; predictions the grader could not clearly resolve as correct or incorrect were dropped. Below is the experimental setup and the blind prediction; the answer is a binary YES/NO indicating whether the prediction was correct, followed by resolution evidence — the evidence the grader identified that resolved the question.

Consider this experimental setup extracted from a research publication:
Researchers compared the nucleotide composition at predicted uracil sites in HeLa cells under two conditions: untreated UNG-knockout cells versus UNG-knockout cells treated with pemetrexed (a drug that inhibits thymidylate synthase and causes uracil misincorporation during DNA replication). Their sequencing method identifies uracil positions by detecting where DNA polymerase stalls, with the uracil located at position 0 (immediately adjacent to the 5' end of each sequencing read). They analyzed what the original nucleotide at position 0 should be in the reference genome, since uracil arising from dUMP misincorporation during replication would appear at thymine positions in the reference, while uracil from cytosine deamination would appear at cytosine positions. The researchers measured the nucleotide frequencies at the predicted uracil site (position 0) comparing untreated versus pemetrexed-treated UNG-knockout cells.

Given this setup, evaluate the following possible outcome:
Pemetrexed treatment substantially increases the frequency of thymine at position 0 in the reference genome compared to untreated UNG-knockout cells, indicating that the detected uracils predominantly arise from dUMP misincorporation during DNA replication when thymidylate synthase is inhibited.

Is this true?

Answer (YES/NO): YES